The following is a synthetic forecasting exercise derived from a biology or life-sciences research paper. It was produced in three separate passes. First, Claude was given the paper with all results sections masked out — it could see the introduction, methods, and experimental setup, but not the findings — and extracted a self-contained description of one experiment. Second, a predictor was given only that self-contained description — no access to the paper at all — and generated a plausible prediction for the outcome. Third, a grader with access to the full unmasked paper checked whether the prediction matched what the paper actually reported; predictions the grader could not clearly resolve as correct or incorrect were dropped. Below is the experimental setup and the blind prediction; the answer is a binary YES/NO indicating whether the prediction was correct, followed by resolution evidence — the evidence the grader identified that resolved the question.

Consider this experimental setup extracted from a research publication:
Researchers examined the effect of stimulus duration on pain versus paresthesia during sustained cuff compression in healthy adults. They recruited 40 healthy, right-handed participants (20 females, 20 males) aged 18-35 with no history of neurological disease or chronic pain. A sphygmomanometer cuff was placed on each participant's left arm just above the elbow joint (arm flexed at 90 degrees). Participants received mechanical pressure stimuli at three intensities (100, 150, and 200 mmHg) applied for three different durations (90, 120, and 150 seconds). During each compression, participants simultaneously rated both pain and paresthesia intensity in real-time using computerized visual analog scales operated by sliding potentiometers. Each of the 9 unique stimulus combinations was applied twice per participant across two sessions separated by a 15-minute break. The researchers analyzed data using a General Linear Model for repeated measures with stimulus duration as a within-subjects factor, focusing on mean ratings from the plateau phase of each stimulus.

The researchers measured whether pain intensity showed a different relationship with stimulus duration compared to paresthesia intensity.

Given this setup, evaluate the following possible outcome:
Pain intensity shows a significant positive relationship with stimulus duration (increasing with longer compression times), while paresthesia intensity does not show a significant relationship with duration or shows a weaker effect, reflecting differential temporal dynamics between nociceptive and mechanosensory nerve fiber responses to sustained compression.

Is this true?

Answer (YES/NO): NO